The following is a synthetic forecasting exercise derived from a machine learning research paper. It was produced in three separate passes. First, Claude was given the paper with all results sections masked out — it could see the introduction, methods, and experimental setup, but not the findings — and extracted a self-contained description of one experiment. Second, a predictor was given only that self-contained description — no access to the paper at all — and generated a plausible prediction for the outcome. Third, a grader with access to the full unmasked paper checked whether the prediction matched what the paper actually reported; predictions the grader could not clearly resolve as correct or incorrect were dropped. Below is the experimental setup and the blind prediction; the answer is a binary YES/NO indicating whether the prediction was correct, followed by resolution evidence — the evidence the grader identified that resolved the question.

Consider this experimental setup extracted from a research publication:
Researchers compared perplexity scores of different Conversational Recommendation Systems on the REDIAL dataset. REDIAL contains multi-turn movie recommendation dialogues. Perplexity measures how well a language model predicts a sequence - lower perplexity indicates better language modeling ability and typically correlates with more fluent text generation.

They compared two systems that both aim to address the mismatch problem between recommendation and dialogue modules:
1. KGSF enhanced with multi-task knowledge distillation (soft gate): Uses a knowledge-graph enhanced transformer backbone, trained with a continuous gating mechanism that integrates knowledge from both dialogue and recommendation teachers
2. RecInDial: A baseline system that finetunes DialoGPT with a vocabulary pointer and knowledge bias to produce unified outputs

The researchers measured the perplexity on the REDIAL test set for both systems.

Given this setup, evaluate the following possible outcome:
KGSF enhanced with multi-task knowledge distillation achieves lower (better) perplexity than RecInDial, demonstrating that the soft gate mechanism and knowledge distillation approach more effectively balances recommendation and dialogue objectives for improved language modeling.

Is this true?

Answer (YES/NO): NO